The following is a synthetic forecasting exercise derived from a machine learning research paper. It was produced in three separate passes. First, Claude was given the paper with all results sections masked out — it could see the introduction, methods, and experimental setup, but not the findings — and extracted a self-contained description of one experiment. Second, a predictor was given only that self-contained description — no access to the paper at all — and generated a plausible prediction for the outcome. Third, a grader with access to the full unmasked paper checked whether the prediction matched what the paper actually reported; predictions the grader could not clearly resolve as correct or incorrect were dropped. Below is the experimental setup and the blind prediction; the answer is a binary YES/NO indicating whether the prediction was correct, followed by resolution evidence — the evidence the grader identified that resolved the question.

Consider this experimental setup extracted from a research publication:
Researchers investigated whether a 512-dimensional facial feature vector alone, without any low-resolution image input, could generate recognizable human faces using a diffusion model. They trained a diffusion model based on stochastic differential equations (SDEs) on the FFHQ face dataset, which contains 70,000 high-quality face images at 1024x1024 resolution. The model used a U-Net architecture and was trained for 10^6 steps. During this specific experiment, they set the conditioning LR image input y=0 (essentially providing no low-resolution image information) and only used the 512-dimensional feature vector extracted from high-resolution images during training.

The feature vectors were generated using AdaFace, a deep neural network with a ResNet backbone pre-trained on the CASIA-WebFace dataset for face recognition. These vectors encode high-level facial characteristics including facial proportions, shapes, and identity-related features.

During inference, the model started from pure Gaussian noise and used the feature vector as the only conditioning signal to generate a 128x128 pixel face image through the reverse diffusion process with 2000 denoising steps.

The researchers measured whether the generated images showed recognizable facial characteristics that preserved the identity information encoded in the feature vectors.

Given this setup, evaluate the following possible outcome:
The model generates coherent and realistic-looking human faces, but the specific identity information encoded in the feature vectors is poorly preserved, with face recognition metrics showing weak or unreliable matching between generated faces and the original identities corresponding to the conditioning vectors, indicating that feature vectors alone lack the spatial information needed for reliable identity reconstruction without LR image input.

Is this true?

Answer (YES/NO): NO